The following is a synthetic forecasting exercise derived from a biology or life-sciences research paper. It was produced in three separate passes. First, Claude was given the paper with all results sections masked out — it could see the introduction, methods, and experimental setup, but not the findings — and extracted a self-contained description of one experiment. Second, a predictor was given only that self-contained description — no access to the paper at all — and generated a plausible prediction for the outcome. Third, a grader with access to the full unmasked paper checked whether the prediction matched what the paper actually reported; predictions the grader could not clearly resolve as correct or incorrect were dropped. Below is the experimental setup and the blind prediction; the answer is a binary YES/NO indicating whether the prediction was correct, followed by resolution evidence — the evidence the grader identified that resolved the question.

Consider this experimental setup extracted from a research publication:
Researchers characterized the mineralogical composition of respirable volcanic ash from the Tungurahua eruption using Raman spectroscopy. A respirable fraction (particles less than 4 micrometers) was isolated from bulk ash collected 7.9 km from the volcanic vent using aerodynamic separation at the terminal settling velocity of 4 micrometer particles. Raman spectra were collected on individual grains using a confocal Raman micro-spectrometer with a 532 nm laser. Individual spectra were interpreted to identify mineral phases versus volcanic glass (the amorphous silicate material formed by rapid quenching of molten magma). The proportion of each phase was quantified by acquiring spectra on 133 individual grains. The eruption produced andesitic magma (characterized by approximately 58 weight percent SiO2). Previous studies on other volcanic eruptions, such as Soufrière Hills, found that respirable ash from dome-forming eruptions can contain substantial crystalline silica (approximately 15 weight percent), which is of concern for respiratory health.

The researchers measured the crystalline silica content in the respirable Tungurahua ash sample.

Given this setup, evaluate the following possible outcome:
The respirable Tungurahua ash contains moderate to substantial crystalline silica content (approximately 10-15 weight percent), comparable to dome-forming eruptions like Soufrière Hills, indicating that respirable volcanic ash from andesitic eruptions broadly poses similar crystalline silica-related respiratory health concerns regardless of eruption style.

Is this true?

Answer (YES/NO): NO